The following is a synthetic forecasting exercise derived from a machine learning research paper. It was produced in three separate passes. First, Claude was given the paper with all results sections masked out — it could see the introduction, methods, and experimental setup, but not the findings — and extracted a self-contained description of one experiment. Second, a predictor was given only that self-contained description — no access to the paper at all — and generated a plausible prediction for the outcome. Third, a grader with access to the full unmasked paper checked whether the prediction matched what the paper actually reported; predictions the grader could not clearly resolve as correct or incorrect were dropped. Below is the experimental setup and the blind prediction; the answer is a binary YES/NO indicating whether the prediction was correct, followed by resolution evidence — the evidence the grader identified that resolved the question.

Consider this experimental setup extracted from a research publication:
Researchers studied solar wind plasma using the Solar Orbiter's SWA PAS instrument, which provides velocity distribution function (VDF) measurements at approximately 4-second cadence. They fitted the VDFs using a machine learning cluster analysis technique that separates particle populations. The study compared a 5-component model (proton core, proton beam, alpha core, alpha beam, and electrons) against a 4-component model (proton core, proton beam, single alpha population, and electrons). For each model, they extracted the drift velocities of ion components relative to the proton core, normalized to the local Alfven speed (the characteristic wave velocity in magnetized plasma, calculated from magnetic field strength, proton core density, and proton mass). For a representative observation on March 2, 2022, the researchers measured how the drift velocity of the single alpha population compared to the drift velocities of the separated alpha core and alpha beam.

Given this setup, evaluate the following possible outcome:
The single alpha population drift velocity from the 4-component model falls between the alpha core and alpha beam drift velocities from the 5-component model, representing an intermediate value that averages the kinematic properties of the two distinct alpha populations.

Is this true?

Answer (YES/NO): YES